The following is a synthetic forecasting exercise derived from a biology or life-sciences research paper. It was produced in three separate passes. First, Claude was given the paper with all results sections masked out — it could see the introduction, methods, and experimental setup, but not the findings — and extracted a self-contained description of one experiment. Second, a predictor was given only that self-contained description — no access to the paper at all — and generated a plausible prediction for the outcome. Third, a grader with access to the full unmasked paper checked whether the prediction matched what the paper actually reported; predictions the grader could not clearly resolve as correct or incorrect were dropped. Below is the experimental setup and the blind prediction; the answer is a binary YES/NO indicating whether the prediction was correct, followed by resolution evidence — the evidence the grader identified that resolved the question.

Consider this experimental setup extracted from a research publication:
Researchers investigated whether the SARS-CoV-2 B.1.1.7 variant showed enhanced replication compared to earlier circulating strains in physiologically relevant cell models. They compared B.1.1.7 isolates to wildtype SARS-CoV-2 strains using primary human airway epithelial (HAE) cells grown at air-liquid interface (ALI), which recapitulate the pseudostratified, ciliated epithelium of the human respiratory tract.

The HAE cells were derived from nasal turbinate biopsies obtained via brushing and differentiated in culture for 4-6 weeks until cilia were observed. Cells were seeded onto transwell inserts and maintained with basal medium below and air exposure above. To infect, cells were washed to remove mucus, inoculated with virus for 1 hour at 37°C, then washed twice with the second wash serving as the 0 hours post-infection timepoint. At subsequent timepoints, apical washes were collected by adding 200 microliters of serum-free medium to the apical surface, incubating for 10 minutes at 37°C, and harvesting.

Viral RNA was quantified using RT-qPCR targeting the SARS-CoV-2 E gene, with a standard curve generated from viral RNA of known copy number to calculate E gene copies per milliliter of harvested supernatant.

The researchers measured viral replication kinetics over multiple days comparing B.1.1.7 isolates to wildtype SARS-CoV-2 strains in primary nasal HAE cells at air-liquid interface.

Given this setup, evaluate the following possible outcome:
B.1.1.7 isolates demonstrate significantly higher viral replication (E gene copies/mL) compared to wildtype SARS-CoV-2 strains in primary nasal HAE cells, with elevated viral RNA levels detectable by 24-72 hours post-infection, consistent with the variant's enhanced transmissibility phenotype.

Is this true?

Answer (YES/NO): NO